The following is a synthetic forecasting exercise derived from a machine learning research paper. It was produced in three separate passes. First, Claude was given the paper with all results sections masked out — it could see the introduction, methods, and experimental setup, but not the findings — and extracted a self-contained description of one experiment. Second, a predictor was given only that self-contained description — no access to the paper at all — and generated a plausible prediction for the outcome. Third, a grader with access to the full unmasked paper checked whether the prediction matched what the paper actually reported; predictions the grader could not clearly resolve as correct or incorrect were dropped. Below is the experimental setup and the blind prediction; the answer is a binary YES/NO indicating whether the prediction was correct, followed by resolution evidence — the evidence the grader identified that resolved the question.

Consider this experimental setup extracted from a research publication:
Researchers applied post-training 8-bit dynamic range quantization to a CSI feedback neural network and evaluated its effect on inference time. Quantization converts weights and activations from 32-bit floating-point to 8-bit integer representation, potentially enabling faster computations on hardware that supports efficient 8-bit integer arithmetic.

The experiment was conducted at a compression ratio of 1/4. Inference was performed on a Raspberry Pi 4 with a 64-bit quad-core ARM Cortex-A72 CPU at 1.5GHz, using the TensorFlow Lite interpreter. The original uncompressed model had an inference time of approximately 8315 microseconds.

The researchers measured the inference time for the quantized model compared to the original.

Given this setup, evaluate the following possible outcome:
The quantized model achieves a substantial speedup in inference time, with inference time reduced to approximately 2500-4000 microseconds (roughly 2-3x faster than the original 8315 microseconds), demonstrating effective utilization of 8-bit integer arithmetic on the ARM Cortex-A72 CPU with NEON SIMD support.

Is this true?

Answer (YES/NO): NO